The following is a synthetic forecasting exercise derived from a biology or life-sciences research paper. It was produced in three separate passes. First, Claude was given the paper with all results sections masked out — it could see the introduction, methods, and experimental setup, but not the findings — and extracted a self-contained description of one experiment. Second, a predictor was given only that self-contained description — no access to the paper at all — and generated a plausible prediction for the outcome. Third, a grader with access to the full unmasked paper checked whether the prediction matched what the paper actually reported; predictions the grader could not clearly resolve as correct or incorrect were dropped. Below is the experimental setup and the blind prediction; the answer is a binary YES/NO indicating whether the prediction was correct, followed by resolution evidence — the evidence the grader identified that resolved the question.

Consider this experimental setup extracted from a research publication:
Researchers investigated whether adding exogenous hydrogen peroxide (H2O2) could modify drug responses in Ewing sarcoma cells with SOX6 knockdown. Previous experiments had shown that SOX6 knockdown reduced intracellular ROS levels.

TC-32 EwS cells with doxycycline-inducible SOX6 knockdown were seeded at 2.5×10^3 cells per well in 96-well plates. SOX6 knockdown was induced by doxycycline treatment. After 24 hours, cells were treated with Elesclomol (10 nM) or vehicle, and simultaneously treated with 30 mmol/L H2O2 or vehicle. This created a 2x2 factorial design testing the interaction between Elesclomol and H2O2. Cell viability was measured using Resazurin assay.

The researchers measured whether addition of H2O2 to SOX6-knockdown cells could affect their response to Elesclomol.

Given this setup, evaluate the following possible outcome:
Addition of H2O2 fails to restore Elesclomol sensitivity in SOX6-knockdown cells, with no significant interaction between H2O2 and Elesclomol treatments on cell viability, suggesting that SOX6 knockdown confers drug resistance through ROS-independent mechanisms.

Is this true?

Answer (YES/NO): NO